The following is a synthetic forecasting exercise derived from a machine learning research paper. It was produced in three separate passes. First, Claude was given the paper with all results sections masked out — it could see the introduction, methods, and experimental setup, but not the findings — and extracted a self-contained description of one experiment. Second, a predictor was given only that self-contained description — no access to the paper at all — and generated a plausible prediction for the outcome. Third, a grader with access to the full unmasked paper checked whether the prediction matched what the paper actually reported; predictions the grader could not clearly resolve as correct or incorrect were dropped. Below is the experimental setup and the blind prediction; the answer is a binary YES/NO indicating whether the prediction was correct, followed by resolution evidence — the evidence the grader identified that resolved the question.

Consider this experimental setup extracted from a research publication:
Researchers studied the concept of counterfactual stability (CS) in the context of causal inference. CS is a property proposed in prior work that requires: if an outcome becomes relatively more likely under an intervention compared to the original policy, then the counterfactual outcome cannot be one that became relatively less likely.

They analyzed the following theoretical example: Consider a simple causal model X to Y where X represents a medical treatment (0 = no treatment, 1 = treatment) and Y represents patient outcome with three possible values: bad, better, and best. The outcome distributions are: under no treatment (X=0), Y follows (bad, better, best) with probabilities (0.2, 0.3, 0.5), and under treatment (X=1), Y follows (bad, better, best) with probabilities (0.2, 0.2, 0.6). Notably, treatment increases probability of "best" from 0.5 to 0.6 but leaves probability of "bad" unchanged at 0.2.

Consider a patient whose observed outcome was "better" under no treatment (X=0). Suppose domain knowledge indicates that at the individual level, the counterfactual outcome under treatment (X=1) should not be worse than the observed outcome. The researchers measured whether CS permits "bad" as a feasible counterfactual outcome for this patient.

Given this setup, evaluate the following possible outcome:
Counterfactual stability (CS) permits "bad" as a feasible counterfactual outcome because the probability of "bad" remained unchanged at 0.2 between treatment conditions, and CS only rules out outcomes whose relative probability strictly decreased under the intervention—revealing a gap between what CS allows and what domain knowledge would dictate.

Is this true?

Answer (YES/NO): YES